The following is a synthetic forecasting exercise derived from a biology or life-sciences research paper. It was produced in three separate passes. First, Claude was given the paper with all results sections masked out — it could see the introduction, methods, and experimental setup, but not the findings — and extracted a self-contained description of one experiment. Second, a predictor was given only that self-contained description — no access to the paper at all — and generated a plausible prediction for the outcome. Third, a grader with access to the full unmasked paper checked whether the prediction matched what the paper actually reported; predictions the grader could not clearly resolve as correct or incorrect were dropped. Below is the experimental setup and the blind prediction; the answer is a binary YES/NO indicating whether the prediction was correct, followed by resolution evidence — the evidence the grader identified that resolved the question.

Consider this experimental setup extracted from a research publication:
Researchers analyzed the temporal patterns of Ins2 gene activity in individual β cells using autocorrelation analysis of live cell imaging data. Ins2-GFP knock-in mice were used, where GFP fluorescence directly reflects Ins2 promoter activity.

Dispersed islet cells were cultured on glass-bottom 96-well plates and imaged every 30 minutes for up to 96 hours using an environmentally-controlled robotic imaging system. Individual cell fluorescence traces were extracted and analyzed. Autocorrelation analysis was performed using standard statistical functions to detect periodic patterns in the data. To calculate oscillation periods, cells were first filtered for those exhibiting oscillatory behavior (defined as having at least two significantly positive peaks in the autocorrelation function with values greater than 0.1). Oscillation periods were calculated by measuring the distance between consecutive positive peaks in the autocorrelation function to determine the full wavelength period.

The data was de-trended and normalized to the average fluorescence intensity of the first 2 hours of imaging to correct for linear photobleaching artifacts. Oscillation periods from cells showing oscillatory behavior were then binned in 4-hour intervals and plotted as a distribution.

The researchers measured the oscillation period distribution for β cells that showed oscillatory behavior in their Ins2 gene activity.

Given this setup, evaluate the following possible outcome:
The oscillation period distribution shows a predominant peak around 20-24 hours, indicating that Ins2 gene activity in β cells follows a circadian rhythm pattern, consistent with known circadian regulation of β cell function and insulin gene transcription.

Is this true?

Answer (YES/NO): NO